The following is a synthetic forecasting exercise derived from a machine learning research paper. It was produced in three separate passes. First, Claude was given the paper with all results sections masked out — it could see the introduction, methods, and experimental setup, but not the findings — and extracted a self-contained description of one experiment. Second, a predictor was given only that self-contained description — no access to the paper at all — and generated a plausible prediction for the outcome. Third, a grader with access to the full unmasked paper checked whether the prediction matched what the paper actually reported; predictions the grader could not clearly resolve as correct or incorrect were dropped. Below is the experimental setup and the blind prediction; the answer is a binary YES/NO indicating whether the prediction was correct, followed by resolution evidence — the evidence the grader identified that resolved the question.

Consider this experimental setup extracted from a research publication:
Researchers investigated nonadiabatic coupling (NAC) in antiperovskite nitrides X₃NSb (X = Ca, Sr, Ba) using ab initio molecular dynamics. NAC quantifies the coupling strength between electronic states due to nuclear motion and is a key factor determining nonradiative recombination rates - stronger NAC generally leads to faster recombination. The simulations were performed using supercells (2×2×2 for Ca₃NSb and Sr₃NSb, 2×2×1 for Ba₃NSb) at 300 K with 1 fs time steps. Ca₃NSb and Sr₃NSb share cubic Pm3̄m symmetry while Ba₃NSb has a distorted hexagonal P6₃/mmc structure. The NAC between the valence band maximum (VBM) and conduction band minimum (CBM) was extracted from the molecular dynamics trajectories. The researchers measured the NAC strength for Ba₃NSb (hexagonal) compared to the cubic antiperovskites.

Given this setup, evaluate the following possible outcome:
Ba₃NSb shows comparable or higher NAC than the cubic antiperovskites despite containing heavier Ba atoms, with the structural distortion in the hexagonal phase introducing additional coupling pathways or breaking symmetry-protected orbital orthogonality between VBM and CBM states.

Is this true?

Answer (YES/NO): YES